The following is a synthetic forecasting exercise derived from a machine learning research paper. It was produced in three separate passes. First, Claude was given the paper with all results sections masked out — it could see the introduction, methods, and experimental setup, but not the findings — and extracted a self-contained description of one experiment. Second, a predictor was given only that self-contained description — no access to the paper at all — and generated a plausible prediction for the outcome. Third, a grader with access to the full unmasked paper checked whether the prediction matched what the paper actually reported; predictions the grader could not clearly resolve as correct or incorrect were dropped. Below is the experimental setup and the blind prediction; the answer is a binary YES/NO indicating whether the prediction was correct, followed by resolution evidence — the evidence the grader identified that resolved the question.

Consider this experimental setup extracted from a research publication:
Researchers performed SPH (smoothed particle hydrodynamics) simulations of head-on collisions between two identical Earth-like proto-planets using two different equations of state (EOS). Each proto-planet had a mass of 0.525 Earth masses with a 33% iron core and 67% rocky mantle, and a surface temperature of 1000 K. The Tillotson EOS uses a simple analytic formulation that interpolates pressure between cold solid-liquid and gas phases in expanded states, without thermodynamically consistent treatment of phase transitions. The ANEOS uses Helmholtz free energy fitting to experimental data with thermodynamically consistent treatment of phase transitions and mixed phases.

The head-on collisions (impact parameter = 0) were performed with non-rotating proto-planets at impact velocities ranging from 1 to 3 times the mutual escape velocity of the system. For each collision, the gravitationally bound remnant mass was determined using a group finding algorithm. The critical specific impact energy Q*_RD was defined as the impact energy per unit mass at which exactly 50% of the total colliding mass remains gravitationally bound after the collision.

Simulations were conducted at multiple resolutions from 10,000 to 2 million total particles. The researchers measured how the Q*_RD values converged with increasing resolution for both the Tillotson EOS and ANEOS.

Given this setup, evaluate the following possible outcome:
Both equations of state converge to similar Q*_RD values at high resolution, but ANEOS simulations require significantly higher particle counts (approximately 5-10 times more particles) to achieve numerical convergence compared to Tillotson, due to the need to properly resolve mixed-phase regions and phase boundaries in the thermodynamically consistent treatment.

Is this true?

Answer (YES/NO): NO